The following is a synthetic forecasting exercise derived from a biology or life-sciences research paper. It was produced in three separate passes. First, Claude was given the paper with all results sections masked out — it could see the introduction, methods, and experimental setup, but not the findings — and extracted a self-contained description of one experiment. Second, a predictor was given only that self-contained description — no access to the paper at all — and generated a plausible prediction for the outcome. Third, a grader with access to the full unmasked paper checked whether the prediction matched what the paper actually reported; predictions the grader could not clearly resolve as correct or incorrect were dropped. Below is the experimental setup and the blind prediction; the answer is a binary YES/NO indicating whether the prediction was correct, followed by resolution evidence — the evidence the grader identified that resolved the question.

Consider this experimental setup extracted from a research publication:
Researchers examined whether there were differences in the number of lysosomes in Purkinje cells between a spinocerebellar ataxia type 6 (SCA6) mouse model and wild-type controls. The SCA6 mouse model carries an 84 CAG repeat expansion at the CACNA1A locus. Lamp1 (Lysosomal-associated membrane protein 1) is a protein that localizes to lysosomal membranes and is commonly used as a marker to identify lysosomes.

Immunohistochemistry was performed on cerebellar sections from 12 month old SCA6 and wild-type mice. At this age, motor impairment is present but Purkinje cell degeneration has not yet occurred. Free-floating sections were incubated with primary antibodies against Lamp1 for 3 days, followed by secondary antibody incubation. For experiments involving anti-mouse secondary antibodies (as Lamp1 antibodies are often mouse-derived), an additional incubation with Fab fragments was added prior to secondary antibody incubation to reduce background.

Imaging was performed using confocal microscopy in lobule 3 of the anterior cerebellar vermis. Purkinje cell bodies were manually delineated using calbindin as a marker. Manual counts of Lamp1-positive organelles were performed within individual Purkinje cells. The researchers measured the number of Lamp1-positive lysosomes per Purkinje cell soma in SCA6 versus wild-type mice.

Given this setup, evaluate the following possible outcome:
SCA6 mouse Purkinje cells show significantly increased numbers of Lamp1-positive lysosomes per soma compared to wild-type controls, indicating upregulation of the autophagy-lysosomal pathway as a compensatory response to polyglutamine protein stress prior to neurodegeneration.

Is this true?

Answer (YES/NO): NO